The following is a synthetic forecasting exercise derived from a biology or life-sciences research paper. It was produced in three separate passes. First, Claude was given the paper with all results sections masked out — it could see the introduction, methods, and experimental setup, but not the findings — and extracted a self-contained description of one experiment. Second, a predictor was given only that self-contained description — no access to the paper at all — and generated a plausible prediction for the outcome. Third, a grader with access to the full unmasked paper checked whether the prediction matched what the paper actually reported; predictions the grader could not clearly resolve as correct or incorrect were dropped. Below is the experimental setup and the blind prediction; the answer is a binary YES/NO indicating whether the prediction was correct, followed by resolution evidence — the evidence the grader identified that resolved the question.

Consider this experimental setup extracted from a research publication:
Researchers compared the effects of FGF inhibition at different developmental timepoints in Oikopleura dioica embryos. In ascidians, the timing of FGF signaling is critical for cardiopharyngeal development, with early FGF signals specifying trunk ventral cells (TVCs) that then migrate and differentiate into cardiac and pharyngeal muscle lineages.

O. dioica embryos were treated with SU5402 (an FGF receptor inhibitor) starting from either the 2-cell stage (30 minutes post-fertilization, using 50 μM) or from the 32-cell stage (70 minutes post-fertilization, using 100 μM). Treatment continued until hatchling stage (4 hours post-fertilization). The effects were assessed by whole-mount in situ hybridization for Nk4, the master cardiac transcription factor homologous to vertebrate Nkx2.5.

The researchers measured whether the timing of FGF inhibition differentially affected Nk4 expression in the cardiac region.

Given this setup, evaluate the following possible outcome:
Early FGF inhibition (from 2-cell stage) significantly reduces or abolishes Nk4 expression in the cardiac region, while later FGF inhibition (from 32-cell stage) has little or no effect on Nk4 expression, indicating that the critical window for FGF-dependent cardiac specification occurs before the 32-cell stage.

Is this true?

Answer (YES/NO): NO